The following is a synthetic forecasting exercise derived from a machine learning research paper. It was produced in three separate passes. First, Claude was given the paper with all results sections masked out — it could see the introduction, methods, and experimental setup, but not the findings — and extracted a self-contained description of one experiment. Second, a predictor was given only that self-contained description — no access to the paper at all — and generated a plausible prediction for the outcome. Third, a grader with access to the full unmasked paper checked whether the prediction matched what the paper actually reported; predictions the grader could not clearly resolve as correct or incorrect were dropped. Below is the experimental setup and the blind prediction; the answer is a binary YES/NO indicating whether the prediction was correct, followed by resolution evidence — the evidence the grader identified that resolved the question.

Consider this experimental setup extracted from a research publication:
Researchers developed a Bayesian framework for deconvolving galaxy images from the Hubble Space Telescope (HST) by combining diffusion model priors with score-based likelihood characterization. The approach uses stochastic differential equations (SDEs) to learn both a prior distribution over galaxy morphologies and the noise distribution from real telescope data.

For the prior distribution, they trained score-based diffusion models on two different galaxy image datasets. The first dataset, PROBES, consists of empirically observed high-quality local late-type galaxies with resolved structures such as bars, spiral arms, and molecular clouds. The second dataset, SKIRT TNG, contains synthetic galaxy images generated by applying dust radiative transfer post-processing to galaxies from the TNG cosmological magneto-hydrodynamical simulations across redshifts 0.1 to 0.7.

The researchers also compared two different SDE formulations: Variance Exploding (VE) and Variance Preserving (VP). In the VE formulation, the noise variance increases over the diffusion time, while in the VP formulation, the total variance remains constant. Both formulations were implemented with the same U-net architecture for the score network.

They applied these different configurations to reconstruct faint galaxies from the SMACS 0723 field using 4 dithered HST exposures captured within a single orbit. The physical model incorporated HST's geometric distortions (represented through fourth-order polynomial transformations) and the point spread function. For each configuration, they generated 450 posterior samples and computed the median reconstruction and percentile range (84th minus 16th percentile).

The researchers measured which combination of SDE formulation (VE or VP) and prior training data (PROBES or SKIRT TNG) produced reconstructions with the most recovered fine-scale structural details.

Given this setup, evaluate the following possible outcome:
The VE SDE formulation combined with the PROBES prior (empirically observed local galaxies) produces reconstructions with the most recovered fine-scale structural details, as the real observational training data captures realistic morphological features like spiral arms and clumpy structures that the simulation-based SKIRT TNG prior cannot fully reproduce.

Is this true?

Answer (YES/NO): YES